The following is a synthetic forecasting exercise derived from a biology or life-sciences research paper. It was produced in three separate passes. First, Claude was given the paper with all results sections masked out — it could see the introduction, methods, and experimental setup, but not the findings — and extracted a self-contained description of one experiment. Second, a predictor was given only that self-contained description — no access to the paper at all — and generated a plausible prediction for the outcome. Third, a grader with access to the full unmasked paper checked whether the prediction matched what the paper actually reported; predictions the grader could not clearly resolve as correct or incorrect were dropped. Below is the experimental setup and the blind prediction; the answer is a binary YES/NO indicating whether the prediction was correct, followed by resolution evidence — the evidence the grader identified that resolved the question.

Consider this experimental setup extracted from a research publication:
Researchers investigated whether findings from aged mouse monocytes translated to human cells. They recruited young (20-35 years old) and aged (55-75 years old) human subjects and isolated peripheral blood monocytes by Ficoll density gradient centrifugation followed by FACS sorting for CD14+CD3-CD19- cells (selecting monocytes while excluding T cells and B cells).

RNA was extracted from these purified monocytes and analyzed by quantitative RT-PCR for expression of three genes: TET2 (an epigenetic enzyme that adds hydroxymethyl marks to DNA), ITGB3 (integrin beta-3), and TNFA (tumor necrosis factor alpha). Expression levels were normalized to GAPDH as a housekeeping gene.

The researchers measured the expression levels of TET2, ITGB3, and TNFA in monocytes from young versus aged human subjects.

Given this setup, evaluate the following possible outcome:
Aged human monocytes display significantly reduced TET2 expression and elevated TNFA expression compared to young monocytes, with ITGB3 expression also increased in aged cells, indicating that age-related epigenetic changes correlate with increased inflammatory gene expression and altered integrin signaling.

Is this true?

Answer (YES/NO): NO